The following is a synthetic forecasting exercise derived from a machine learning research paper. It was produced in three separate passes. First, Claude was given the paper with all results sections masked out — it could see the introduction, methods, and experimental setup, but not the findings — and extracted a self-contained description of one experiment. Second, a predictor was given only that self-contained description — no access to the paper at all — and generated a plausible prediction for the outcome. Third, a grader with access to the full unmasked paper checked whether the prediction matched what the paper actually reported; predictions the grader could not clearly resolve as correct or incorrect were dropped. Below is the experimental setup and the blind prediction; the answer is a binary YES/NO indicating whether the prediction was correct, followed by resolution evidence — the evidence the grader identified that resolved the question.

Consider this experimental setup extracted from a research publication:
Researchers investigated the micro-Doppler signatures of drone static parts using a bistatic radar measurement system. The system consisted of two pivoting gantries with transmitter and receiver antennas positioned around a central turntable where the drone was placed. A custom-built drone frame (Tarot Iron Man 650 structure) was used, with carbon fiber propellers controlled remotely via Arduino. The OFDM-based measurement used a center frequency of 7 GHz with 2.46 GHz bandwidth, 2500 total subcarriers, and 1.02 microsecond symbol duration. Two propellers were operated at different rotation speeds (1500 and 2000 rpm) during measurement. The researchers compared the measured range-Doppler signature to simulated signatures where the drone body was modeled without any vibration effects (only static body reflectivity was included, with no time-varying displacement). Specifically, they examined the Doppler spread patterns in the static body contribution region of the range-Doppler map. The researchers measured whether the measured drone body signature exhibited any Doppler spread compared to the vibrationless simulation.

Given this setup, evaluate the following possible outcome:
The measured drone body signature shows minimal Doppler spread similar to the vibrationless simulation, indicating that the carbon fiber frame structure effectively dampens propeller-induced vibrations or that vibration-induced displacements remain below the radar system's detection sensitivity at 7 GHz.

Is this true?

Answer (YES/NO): NO